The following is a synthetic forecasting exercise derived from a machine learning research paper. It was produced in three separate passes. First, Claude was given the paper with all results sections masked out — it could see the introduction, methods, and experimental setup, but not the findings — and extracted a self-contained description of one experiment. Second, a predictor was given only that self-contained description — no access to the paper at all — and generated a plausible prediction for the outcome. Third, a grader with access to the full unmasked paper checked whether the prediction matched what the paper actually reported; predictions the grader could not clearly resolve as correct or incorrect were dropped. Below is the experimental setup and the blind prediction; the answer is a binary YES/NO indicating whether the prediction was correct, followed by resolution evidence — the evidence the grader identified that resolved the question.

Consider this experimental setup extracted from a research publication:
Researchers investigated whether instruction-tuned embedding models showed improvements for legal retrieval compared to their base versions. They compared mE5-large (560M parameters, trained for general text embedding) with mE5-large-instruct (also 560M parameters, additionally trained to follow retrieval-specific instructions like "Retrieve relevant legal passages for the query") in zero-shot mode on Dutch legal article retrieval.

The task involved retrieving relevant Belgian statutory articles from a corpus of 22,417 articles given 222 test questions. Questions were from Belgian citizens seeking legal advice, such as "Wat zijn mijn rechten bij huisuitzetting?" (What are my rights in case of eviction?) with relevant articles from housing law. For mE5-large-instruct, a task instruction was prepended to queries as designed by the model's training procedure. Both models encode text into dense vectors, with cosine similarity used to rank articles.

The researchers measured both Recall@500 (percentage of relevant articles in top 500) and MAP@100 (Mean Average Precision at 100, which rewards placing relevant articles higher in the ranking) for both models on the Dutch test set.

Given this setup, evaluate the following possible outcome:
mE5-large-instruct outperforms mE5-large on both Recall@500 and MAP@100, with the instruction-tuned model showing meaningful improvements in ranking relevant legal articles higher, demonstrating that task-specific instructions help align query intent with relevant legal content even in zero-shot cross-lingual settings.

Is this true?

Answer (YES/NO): NO